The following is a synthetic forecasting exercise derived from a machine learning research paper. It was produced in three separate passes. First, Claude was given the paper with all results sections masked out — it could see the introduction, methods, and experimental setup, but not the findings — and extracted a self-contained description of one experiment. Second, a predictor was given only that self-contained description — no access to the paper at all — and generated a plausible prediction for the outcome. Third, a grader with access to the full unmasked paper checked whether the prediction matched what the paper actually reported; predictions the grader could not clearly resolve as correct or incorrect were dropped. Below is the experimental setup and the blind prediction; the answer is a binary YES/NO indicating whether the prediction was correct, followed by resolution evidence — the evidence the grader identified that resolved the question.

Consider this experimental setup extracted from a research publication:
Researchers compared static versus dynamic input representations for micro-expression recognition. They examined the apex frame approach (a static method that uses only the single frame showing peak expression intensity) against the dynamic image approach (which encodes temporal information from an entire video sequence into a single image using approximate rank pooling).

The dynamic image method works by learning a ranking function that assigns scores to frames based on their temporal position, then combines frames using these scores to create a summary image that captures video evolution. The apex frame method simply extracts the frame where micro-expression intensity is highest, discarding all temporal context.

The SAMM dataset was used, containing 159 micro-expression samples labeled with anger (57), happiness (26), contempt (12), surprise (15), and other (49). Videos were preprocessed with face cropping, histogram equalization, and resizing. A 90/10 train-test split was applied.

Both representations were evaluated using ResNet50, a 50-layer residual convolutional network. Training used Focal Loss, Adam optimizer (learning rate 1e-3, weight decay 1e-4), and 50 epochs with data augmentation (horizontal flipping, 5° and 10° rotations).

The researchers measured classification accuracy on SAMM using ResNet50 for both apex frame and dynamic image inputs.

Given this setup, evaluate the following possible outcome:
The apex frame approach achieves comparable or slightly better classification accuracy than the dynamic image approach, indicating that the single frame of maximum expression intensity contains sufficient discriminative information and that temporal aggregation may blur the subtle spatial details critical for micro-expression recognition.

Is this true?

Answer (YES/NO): NO